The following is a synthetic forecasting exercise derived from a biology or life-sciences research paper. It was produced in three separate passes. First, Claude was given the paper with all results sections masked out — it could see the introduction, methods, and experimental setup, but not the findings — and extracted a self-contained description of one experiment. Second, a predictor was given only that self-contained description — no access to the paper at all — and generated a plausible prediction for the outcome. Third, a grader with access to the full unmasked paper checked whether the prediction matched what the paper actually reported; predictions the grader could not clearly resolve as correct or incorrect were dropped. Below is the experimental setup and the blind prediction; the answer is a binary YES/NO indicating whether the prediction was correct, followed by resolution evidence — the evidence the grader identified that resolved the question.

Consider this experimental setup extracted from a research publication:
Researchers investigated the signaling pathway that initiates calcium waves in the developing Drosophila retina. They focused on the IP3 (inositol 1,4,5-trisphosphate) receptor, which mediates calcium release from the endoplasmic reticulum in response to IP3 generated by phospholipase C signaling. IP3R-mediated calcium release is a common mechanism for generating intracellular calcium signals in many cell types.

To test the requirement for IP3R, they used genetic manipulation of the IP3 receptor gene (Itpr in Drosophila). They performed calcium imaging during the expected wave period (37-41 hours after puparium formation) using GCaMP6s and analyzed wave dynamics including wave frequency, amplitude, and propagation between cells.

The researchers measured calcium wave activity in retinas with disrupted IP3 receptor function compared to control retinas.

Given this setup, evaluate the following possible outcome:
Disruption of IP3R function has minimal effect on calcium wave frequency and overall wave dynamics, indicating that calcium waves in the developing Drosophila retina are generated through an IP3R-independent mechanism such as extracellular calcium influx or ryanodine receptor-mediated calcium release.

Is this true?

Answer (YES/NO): NO